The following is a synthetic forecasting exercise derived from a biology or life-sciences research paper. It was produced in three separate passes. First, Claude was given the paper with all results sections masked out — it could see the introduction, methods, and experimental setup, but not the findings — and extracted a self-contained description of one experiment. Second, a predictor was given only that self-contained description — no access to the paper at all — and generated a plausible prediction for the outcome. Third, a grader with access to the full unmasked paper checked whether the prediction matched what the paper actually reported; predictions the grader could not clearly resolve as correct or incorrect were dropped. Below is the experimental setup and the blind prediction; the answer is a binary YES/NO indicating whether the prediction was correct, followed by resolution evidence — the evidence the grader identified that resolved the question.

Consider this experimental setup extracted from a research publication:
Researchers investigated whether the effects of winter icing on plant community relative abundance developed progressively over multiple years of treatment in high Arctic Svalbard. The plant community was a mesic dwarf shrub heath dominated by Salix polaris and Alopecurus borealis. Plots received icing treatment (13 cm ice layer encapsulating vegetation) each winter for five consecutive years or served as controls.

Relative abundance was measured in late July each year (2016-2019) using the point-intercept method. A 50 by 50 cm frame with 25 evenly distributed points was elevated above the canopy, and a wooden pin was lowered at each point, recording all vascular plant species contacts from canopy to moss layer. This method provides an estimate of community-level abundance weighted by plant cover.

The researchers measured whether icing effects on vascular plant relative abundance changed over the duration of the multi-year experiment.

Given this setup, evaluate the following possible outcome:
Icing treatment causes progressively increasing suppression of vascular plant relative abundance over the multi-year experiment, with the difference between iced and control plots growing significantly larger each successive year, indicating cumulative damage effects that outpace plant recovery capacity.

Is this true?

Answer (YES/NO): NO